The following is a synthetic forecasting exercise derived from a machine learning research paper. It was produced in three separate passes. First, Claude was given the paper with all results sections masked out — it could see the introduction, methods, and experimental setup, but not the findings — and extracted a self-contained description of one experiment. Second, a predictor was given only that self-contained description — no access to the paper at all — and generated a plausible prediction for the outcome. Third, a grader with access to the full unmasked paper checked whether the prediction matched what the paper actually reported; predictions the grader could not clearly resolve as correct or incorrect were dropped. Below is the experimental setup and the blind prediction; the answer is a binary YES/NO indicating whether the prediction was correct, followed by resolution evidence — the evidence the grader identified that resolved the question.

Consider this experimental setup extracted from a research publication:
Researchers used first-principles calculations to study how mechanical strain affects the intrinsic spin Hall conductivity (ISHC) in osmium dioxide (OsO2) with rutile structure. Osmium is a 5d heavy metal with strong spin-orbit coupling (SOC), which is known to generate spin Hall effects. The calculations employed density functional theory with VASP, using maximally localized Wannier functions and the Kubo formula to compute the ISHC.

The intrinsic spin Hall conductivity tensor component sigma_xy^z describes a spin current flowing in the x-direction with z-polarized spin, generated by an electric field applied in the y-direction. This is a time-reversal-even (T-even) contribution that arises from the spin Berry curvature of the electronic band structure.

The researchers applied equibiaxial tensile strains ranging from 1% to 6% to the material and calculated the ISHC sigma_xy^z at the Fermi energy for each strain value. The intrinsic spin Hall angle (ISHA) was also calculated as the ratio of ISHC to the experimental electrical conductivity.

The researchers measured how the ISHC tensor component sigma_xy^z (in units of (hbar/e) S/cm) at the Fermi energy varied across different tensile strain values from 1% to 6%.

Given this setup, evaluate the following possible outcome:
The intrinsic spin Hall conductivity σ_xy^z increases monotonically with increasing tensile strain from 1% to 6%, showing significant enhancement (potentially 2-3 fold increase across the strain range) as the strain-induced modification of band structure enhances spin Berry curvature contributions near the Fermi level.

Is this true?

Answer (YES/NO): NO